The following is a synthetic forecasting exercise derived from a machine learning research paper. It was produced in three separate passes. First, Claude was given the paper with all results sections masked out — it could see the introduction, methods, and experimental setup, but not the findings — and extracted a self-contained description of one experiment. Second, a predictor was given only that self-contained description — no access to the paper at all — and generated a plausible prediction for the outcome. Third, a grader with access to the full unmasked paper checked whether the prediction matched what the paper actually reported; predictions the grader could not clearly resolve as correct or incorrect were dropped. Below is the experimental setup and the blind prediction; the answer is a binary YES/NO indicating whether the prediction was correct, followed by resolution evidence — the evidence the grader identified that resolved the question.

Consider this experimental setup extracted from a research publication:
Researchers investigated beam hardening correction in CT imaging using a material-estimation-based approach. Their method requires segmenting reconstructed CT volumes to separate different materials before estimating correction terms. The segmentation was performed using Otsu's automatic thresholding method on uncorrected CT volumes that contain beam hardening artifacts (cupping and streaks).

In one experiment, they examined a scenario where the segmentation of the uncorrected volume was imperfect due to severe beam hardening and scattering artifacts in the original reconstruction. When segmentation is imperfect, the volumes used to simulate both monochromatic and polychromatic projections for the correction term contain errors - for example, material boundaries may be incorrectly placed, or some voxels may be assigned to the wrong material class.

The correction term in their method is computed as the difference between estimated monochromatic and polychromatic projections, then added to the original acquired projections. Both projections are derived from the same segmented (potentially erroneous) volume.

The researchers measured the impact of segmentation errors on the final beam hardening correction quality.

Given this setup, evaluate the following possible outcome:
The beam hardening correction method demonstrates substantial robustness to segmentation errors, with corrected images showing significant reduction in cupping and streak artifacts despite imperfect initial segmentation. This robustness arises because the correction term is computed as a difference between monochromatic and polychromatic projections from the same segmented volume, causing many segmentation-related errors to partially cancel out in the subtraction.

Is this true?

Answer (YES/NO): YES